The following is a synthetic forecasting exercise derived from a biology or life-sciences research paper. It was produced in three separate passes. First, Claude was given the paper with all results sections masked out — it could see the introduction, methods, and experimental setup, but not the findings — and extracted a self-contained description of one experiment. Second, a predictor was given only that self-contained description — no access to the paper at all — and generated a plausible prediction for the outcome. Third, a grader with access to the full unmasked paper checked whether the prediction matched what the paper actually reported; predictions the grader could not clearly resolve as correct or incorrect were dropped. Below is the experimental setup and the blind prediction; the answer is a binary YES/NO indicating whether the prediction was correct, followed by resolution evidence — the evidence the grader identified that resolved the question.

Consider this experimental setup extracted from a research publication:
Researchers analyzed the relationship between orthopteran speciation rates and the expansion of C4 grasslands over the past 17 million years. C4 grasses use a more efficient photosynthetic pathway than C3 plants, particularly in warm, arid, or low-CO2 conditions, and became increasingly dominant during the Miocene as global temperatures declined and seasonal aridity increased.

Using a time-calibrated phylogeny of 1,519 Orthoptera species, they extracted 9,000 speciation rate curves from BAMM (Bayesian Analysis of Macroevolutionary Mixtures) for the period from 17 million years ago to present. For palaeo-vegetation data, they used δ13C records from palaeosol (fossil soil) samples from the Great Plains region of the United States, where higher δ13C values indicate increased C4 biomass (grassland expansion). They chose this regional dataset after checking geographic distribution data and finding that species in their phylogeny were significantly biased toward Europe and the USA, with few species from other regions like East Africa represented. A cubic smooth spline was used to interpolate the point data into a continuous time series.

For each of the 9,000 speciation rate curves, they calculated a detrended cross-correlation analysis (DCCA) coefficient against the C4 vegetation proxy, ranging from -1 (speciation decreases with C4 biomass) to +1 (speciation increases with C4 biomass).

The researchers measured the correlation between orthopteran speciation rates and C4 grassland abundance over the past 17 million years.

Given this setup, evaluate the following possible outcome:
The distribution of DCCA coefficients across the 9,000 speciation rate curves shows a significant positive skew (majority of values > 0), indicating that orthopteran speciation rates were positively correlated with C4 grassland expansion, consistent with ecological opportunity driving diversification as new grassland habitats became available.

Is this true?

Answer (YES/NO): YES